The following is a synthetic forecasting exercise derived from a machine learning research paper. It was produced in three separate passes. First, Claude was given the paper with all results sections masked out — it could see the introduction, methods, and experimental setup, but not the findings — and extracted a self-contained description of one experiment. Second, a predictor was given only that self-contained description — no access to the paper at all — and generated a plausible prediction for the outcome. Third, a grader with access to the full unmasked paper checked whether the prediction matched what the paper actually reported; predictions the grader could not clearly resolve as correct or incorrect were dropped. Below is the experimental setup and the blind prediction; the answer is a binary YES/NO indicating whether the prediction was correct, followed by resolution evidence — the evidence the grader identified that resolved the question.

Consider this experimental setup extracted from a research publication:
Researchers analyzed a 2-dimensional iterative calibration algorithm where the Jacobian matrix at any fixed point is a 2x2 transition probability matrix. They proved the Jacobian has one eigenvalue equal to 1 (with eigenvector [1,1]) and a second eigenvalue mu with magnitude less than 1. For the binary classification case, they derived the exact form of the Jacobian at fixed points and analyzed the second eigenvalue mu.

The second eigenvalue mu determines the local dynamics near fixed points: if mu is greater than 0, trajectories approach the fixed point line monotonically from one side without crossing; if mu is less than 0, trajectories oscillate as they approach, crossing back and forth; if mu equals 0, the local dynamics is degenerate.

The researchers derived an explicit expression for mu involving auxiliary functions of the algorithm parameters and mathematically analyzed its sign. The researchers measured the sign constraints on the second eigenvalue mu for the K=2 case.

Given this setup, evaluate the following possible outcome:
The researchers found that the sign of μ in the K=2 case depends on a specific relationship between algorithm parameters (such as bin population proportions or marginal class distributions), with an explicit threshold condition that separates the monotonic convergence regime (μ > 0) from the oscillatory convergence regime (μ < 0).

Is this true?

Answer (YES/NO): NO